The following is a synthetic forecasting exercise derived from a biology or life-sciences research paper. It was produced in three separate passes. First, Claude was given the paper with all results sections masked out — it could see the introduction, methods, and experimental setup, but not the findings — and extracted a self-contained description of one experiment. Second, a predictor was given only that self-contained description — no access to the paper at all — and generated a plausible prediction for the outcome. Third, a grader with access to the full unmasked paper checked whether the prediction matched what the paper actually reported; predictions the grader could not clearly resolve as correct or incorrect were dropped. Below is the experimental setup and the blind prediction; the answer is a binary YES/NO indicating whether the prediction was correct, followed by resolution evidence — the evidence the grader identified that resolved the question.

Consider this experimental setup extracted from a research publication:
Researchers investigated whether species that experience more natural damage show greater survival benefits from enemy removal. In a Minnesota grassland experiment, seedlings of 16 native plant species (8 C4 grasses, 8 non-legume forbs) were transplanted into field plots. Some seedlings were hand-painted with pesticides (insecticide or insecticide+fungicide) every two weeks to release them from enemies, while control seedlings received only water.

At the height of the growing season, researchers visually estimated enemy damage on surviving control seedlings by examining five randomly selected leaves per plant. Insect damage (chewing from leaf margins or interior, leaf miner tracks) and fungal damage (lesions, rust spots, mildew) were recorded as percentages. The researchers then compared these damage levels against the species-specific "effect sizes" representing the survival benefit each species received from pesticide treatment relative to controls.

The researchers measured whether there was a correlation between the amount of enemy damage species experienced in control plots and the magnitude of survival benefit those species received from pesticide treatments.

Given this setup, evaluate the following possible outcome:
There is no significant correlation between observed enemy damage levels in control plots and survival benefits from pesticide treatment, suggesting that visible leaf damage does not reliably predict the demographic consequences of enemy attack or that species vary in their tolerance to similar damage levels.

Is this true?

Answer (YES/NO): YES